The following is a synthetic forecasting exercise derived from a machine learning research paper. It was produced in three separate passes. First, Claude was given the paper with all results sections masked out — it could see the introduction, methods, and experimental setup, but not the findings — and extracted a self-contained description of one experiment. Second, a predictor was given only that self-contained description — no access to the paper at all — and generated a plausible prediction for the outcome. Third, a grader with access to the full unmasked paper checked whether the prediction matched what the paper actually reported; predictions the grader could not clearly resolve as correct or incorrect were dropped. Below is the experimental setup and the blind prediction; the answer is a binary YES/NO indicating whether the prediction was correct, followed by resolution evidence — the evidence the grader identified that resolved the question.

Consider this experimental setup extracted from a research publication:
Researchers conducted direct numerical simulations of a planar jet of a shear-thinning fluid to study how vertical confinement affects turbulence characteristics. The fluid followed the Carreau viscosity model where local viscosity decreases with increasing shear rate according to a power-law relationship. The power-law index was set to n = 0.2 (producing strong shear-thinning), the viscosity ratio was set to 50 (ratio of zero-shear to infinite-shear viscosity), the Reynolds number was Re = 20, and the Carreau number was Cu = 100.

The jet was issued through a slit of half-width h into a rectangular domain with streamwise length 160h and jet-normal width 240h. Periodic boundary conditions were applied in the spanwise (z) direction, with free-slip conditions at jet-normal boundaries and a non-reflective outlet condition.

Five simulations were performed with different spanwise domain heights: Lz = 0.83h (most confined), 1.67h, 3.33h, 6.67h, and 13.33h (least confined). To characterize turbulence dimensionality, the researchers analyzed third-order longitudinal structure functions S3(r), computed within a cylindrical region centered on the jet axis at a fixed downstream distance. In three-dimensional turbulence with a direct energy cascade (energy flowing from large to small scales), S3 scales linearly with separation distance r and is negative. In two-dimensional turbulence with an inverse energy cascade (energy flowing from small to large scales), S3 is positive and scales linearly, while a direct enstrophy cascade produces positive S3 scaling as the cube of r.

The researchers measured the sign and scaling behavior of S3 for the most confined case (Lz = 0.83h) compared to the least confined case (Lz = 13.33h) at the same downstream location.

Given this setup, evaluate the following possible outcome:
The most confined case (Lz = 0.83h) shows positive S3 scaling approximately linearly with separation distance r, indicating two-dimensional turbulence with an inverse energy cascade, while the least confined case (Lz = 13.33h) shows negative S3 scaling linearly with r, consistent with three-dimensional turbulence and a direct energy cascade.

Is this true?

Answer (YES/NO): NO